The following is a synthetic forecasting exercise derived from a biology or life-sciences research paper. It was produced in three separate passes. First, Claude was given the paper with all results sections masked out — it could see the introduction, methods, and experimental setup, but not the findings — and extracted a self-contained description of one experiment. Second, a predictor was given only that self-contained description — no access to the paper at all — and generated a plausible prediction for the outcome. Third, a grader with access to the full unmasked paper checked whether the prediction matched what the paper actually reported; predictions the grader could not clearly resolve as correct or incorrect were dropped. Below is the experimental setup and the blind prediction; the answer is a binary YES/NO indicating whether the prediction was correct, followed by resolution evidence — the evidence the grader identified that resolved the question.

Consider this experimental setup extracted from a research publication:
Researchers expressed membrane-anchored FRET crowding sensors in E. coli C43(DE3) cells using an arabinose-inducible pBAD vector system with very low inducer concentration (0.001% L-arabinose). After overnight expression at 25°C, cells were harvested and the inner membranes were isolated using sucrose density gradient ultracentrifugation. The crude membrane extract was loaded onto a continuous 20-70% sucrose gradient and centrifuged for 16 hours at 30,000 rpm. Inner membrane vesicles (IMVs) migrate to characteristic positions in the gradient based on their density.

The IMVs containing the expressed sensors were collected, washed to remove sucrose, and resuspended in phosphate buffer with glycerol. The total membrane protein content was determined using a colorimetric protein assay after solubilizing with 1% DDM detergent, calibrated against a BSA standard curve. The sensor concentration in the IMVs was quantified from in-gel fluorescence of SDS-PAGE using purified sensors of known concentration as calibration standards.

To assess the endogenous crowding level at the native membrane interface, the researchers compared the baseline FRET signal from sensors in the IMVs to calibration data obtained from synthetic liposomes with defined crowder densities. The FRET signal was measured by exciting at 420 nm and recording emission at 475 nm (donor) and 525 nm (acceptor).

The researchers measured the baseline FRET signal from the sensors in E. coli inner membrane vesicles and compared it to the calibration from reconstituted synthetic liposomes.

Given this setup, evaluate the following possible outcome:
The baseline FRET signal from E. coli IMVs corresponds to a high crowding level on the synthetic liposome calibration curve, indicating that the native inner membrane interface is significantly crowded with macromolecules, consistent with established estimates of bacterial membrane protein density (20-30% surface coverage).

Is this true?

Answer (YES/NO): NO